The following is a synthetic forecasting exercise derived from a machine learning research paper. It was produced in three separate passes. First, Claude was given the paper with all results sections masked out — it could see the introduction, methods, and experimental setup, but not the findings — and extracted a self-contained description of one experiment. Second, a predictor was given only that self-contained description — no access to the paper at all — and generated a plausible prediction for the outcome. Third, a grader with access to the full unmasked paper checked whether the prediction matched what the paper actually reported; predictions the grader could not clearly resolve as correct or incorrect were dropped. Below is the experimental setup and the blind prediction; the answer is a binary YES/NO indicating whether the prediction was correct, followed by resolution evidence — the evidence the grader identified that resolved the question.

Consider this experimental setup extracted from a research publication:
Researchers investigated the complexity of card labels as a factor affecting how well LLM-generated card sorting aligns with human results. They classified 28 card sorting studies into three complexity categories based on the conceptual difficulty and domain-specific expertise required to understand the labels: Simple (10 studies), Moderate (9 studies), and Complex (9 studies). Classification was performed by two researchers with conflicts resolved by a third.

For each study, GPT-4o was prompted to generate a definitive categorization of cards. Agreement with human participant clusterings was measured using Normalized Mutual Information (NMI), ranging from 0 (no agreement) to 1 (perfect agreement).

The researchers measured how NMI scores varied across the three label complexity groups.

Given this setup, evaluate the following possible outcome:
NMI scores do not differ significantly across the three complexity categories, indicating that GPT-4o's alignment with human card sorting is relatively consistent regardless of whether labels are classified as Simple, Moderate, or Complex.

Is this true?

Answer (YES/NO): NO